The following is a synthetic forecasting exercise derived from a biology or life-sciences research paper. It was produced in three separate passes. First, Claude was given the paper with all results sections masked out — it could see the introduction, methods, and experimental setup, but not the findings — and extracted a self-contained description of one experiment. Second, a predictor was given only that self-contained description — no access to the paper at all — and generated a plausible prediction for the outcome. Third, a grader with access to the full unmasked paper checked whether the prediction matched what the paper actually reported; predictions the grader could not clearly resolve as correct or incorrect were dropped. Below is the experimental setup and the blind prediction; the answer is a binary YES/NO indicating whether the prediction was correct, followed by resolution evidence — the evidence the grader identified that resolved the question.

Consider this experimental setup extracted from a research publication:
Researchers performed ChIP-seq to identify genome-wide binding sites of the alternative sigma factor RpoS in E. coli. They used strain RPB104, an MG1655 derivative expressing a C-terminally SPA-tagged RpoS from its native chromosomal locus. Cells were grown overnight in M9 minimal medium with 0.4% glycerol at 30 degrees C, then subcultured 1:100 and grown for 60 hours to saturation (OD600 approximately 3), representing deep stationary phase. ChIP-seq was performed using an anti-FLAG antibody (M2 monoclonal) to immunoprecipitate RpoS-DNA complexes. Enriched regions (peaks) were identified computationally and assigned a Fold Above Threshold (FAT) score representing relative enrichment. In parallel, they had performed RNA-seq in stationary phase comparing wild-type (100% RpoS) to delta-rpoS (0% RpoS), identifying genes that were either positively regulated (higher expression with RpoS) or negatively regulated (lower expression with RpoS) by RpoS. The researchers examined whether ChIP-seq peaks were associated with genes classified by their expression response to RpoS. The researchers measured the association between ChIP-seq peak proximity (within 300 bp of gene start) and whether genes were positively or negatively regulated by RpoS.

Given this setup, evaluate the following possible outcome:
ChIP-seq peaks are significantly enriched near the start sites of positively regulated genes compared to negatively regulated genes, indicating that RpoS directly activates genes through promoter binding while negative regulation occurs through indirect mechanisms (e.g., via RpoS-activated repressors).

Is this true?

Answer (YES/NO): YES